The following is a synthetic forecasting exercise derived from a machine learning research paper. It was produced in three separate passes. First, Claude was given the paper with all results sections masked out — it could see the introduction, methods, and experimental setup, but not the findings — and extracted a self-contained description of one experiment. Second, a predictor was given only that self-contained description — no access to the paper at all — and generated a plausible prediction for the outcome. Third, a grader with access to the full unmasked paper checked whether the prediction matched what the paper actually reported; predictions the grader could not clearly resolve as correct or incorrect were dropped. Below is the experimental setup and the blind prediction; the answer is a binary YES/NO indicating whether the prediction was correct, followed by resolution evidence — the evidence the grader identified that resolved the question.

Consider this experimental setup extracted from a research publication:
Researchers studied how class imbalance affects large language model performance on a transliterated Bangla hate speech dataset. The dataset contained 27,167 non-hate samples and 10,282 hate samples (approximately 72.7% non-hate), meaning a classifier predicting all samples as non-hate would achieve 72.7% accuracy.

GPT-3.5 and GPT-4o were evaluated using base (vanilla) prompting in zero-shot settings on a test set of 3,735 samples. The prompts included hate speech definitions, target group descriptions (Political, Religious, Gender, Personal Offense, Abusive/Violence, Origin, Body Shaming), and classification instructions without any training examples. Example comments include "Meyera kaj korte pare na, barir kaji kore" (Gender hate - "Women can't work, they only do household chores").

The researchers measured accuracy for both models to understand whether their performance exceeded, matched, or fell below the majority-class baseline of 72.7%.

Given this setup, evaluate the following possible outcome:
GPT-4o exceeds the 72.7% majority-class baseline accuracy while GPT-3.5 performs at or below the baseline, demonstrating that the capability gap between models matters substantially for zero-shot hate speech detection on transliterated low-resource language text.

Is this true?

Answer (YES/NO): YES